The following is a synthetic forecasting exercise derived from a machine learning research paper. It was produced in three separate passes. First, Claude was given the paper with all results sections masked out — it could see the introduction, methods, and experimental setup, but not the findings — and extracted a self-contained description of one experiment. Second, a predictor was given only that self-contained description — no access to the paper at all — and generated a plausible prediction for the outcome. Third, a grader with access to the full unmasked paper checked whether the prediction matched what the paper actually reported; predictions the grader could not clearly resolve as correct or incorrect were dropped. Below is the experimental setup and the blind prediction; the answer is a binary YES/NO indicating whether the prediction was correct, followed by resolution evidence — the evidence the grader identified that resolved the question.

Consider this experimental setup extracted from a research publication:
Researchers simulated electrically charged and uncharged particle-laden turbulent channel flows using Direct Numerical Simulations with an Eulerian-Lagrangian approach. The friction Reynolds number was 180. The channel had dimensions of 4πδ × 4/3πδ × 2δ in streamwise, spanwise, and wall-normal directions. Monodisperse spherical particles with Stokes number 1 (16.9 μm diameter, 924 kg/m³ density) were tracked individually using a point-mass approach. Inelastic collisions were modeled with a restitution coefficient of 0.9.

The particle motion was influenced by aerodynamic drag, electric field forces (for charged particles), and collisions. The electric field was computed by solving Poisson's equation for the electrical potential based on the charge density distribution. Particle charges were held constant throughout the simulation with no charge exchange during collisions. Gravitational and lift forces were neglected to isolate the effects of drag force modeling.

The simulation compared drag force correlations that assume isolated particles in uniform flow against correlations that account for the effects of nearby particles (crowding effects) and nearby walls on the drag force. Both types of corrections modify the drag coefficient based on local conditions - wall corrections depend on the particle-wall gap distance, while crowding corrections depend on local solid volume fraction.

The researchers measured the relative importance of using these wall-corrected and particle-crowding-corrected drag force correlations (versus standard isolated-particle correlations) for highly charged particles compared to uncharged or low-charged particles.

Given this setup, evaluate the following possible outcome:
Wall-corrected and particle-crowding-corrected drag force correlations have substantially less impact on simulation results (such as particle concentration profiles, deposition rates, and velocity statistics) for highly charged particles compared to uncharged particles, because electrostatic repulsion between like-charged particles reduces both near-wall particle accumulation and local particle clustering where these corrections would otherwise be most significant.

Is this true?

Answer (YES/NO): NO